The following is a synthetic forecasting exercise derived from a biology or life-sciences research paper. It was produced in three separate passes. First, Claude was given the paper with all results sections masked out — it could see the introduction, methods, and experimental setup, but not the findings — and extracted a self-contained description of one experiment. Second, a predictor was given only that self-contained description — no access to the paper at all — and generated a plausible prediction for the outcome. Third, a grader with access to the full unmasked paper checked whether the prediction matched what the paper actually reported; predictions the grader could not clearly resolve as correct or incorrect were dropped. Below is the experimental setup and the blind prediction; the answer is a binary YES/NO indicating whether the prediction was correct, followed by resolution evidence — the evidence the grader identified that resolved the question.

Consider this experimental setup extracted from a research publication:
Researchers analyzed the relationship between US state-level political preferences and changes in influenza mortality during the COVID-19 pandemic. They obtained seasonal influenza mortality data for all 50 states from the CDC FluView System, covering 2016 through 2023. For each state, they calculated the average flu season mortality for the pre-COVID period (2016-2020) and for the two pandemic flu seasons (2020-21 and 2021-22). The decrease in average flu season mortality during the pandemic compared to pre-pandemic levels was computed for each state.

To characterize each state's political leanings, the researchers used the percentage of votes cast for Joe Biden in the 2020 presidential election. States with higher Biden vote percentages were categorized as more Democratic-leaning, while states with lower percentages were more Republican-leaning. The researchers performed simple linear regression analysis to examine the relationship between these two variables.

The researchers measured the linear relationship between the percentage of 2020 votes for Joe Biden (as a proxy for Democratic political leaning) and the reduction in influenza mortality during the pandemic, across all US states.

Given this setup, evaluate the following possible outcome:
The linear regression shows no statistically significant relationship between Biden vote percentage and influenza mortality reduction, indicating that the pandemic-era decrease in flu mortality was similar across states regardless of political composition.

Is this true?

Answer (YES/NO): NO